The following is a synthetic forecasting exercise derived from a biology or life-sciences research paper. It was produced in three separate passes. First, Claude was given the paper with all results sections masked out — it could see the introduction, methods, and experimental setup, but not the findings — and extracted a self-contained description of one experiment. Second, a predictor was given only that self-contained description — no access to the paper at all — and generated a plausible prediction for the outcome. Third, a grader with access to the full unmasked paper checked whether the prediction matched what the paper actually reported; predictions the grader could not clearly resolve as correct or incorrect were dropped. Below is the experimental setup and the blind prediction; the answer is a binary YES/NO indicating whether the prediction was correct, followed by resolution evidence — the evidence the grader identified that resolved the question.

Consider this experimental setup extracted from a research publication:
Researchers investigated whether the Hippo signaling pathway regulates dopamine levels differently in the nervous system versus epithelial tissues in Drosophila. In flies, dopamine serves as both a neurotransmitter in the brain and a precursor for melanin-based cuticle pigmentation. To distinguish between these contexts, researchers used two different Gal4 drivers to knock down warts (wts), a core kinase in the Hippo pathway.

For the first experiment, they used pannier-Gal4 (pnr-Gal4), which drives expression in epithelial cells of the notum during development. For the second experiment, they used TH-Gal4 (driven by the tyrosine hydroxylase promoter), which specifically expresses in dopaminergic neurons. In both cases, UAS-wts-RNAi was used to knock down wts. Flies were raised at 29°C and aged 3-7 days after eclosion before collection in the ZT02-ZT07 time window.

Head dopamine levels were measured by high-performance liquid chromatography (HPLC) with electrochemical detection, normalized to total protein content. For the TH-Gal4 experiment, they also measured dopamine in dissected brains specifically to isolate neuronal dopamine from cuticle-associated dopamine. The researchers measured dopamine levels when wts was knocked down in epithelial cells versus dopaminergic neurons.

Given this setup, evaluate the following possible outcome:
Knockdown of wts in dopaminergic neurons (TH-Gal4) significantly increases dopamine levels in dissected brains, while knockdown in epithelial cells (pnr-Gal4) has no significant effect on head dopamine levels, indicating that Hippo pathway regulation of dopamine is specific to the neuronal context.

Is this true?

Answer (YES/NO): NO